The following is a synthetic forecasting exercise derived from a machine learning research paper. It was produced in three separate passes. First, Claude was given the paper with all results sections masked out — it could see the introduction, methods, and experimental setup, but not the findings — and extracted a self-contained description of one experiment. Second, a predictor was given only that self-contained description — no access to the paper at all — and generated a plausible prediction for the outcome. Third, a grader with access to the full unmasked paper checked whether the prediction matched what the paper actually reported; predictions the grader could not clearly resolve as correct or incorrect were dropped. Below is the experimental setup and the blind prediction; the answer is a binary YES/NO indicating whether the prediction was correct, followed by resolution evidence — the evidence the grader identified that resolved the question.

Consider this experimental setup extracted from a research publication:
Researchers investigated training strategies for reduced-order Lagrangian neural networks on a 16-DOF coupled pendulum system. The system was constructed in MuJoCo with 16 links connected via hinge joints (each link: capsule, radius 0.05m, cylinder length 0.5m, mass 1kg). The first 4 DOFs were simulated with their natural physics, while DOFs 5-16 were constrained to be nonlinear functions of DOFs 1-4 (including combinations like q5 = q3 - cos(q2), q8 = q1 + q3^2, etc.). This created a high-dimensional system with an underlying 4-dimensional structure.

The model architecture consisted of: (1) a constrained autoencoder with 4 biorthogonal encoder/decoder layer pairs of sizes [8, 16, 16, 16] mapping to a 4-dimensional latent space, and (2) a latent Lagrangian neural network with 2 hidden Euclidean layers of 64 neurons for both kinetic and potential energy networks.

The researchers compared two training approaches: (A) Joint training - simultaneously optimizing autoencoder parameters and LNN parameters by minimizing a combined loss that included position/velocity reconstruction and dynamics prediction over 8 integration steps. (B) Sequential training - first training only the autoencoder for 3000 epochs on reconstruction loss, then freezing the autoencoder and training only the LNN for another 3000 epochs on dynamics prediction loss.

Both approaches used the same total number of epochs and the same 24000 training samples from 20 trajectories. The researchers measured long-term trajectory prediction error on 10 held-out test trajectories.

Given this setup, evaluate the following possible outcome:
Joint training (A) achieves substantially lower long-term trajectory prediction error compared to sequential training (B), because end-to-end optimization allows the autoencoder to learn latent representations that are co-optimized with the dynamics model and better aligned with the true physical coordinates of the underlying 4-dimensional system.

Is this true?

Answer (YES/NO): YES